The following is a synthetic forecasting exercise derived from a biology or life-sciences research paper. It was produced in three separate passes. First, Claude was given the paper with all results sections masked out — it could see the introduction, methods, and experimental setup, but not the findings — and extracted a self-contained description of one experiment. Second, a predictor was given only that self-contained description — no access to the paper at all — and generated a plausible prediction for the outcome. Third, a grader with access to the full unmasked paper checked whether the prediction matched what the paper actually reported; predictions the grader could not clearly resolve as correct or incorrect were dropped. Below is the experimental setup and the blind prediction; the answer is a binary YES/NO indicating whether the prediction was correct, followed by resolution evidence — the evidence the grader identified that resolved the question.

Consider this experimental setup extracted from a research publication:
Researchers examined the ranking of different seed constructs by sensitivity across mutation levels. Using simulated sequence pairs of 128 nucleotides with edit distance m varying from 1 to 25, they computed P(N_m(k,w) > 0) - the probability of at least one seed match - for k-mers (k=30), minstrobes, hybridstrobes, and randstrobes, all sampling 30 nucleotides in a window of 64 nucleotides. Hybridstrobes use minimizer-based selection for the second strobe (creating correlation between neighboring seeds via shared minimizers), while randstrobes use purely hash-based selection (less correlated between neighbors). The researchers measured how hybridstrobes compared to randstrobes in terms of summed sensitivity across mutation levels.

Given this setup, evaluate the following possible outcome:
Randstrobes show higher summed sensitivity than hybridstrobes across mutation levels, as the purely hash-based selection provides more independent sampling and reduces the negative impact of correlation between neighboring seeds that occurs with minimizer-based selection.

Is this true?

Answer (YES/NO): YES